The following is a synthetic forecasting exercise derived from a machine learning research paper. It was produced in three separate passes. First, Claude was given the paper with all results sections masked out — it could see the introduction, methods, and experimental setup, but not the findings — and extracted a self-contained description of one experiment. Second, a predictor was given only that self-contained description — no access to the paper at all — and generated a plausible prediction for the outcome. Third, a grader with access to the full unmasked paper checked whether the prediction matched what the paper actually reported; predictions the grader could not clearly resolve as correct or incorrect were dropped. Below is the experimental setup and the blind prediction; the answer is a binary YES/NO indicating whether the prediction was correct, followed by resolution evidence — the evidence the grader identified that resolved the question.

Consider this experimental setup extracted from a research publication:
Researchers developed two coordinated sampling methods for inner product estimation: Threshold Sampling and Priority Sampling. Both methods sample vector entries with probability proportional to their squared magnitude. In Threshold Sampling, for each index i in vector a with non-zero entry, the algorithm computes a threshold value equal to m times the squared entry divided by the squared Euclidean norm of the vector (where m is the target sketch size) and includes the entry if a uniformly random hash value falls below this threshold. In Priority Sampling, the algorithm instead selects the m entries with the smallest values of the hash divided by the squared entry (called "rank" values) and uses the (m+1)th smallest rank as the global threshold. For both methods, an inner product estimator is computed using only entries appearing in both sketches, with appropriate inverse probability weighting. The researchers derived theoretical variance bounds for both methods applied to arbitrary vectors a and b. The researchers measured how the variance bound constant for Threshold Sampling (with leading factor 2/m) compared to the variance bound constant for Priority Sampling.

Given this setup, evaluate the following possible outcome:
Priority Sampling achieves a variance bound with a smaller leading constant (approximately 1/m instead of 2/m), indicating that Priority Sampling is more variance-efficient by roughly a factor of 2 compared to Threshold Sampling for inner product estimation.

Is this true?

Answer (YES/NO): NO